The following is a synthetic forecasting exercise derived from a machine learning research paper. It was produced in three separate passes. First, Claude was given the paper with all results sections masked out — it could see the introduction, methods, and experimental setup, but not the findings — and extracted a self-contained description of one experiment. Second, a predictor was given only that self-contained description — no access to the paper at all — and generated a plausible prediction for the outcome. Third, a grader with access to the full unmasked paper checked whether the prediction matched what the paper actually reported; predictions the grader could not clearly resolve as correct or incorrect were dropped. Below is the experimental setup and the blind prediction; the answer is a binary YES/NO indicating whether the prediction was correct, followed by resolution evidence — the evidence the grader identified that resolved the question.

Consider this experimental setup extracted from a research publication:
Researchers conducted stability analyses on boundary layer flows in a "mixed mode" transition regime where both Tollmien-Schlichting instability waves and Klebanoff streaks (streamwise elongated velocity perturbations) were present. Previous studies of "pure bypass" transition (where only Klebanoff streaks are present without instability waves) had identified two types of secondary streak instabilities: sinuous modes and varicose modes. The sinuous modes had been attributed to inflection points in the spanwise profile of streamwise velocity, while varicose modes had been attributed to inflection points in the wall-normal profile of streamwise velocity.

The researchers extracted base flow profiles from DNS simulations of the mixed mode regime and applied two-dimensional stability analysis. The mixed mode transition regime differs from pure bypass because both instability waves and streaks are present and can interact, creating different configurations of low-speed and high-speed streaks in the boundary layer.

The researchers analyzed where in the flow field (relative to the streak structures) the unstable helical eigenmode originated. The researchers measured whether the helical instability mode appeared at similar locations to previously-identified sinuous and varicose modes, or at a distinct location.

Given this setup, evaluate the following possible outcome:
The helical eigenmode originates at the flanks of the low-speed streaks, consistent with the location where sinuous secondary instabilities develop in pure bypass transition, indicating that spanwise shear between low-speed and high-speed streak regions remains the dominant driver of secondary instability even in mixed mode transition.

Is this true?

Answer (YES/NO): NO